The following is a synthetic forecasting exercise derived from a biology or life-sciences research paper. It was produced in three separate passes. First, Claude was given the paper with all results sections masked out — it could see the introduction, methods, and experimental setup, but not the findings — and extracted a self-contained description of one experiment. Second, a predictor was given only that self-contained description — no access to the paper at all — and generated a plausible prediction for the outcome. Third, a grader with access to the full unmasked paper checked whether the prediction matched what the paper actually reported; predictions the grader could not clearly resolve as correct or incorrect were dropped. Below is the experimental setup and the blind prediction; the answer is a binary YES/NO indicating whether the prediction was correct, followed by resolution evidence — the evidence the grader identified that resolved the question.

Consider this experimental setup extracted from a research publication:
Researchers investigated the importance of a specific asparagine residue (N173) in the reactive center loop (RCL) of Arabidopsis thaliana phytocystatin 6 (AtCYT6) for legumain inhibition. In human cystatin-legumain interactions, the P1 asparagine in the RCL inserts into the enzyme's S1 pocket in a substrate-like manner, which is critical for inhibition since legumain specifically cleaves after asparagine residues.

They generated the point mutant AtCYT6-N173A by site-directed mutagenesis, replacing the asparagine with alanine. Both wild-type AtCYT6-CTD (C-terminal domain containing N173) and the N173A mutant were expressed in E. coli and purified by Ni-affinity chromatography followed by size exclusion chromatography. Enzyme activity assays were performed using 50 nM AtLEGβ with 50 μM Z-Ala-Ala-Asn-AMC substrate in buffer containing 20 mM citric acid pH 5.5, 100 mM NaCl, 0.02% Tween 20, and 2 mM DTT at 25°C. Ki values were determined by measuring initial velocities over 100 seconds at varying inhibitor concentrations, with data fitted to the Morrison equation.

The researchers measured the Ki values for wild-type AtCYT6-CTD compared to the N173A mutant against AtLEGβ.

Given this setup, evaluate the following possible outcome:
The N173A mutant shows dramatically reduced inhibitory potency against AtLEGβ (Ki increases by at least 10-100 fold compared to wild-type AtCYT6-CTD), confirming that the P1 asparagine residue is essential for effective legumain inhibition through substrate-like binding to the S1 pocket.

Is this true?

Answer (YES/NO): YES